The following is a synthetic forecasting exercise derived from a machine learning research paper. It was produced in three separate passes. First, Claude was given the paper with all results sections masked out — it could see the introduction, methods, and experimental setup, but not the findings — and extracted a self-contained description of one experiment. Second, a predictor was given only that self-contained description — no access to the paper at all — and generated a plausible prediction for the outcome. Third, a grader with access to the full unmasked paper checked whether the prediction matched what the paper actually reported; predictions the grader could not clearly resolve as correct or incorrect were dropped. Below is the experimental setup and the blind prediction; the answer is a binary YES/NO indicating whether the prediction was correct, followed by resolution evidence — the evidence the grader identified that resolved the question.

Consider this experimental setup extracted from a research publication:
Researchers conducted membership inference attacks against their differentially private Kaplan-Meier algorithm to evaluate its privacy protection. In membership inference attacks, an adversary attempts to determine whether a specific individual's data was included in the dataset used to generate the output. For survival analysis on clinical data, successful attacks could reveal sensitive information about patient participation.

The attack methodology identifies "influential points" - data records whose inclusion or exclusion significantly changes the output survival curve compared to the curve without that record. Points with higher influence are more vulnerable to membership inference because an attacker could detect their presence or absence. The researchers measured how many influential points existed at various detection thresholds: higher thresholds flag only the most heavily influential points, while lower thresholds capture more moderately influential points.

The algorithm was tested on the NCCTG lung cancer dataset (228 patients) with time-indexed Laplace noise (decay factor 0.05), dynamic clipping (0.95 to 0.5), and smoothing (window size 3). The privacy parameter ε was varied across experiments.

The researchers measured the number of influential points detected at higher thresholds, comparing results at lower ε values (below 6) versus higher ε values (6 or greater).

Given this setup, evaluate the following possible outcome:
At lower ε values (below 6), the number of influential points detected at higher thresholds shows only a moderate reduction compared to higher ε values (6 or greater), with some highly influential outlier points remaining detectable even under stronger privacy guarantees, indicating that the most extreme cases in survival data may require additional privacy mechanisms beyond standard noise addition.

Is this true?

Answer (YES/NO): NO